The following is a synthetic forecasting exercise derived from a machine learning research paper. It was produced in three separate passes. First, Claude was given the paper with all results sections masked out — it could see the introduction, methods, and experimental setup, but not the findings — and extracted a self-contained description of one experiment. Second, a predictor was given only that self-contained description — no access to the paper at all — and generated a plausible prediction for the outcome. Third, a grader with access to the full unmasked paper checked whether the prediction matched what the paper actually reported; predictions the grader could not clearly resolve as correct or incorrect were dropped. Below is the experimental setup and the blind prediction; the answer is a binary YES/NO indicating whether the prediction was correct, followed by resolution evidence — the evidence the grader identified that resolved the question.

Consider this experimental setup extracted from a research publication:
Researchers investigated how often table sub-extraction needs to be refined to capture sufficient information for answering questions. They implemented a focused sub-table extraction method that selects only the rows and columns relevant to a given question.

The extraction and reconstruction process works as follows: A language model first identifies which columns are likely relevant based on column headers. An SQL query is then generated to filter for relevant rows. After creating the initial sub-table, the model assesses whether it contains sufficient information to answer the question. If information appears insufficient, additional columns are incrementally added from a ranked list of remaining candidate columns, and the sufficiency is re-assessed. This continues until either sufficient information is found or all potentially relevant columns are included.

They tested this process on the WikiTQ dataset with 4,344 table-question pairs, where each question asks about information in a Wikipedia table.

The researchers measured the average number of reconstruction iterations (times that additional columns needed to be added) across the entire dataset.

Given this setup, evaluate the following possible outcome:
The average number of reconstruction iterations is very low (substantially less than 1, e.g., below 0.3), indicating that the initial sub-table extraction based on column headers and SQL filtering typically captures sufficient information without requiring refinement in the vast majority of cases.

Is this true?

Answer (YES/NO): NO